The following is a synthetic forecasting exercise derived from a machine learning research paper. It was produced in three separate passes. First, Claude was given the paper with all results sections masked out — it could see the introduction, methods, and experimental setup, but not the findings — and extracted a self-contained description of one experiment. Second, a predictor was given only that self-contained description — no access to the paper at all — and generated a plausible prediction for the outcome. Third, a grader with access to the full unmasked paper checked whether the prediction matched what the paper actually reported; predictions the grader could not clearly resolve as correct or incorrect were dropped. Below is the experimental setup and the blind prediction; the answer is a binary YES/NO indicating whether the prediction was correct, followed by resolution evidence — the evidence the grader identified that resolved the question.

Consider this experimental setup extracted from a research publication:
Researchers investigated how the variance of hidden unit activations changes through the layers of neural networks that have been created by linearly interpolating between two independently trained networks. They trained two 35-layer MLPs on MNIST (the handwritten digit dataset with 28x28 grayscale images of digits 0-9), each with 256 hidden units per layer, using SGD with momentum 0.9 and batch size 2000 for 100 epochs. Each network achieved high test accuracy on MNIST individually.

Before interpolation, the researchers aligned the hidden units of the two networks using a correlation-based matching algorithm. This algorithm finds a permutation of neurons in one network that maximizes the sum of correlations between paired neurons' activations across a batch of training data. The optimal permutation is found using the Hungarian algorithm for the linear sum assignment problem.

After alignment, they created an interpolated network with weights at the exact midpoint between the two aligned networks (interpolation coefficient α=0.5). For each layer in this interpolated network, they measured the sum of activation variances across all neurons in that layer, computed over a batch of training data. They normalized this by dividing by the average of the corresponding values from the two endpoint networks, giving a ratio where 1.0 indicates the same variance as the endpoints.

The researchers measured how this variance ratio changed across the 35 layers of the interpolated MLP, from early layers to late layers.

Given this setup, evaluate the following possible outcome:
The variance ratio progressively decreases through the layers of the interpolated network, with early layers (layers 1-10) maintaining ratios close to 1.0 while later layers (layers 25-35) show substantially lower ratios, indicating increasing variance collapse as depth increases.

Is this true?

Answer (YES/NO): NO